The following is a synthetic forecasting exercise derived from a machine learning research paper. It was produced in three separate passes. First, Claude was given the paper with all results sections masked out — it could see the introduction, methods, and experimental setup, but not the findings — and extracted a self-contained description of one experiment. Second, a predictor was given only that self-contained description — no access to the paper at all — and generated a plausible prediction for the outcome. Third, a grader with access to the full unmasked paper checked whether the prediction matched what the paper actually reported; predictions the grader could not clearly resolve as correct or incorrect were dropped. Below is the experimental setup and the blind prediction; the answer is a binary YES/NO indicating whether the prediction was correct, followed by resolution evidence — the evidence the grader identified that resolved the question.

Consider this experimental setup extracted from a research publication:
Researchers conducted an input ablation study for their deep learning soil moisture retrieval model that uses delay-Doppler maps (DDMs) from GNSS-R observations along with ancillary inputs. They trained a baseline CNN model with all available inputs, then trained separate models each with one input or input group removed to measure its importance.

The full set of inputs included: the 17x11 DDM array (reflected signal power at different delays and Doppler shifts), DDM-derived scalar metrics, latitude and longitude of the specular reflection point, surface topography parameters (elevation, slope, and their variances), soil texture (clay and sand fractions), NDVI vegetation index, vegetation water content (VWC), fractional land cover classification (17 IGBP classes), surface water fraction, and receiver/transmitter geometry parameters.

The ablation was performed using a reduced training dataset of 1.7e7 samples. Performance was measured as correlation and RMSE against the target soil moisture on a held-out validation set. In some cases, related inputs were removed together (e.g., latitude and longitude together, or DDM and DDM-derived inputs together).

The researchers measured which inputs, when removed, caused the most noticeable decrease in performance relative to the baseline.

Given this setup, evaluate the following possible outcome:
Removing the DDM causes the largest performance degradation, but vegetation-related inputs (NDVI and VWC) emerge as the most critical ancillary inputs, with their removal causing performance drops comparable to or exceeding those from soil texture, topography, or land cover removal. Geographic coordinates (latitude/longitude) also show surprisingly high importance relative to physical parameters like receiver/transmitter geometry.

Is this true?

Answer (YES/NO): NO